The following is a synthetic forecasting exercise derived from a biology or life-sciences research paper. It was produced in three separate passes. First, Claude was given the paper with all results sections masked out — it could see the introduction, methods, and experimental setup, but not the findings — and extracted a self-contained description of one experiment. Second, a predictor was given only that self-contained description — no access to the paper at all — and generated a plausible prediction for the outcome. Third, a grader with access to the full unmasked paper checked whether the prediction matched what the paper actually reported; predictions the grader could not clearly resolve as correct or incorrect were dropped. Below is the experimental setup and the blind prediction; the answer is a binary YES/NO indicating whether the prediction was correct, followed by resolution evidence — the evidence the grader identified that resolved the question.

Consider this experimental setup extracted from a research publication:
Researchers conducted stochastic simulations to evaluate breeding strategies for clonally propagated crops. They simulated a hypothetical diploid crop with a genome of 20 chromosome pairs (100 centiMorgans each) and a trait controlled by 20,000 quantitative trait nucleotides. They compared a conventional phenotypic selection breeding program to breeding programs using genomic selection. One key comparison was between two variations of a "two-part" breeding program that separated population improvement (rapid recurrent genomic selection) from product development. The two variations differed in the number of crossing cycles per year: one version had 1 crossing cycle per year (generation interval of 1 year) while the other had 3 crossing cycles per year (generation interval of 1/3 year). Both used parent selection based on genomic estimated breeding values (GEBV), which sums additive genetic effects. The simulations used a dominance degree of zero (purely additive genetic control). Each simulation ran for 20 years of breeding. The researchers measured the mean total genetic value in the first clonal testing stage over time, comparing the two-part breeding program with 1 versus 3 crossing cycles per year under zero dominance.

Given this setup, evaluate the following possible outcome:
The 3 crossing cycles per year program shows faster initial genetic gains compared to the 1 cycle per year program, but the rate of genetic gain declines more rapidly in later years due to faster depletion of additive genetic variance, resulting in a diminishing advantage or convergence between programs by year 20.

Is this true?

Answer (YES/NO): YES